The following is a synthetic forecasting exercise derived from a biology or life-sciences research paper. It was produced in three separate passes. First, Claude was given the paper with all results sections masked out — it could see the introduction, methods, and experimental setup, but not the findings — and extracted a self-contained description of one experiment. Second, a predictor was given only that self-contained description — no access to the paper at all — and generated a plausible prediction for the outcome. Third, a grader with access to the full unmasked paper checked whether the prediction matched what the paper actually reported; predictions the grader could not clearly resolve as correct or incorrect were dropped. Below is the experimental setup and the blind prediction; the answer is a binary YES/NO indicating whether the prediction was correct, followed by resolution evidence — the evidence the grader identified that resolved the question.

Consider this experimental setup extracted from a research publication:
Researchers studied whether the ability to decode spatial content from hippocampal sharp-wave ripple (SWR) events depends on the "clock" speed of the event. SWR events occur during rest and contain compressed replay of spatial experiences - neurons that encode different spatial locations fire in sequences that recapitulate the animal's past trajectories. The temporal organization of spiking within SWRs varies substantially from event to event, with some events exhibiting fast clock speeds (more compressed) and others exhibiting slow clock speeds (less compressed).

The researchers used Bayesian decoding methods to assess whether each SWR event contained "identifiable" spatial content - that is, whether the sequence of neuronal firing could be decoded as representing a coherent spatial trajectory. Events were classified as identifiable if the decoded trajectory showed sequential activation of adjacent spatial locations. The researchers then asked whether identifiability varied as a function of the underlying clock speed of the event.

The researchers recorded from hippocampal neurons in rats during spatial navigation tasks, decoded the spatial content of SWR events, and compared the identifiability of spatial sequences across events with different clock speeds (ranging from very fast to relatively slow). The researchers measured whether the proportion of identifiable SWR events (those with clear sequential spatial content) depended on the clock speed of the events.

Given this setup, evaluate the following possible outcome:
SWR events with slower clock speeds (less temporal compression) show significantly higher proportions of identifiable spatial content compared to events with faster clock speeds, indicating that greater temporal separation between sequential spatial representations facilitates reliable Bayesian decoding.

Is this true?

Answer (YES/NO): YES